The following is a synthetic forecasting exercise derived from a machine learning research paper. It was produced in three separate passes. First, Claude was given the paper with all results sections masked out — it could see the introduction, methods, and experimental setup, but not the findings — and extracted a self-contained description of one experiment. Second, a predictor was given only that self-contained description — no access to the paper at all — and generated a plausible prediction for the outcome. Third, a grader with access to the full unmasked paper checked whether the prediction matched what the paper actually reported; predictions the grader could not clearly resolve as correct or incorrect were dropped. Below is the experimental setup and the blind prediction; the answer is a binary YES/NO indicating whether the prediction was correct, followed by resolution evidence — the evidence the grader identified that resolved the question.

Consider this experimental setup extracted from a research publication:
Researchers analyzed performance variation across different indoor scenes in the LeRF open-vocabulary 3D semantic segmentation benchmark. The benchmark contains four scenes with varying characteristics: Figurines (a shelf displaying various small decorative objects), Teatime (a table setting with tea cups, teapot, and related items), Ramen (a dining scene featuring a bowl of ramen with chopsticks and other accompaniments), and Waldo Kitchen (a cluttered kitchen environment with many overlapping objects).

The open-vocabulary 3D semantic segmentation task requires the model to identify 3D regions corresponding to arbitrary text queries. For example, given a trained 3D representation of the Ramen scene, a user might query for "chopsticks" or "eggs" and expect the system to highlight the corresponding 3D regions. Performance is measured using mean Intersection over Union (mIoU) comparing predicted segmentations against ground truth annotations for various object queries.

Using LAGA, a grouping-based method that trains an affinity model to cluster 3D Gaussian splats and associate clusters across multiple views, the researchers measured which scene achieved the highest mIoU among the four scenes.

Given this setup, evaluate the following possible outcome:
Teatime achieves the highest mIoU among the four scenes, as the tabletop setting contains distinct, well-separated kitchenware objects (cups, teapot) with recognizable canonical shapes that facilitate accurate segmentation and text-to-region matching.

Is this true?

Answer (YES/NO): YES